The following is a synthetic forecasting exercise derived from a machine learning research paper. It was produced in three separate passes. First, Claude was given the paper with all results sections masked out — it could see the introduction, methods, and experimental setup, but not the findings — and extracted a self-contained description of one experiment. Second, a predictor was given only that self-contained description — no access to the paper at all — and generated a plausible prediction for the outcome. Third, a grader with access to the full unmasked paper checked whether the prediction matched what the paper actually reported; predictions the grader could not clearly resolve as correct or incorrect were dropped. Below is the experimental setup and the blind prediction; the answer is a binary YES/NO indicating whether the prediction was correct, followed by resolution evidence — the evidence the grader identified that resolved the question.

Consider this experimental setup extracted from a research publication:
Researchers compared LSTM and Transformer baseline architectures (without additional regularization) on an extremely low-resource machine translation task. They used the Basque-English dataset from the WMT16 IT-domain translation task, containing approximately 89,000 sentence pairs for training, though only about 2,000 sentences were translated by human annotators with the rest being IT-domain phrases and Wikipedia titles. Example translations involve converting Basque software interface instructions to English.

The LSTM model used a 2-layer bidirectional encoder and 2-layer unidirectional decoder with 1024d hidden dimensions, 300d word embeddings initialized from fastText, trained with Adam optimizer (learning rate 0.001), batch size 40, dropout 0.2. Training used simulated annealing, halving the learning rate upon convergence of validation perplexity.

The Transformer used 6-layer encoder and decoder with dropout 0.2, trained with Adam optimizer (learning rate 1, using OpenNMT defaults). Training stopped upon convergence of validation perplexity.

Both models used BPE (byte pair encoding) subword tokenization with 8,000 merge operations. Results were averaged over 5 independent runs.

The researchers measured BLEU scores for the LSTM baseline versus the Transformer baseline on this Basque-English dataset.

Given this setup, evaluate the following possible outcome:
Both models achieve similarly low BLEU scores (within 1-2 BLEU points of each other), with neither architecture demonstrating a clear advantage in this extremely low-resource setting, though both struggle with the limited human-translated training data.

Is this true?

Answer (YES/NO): NO